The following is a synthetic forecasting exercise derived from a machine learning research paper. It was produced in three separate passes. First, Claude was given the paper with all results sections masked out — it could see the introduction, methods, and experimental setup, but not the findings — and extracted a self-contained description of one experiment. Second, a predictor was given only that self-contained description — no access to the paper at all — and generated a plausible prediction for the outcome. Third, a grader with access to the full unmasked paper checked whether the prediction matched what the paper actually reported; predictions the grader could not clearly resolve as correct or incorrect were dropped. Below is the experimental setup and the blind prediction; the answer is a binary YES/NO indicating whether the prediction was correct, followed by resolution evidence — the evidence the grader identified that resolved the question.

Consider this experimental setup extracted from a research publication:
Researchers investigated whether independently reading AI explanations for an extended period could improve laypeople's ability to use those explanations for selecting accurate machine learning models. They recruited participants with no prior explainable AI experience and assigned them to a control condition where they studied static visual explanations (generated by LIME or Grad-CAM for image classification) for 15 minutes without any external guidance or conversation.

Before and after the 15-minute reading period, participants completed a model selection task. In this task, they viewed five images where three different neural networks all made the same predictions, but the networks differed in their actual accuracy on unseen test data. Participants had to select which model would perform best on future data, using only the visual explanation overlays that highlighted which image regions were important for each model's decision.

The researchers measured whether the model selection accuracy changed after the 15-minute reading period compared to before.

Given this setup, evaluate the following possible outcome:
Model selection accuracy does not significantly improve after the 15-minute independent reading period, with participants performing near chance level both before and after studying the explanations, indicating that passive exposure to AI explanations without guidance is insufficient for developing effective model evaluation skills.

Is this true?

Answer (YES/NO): NO